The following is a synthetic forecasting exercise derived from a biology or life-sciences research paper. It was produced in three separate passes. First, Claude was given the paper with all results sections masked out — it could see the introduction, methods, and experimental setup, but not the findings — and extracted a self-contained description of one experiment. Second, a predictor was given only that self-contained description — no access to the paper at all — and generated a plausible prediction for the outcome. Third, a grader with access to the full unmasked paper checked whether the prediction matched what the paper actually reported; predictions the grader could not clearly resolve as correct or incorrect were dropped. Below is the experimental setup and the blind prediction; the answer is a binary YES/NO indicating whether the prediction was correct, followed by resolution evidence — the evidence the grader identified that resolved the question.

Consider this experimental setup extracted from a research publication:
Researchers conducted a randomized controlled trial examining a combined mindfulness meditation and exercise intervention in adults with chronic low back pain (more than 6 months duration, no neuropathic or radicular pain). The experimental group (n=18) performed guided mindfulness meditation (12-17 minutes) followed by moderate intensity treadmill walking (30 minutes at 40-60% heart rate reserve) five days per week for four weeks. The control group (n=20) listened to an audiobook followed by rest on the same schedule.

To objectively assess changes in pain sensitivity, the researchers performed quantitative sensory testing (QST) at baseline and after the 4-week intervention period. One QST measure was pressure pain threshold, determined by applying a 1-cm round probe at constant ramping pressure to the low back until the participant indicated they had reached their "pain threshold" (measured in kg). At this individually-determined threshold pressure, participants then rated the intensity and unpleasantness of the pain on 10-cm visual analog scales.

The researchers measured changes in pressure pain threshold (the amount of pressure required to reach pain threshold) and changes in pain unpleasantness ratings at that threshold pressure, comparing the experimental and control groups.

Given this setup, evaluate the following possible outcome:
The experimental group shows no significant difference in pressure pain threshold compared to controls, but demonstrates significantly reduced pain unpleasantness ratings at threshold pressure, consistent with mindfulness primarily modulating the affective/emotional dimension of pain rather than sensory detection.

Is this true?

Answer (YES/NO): NO